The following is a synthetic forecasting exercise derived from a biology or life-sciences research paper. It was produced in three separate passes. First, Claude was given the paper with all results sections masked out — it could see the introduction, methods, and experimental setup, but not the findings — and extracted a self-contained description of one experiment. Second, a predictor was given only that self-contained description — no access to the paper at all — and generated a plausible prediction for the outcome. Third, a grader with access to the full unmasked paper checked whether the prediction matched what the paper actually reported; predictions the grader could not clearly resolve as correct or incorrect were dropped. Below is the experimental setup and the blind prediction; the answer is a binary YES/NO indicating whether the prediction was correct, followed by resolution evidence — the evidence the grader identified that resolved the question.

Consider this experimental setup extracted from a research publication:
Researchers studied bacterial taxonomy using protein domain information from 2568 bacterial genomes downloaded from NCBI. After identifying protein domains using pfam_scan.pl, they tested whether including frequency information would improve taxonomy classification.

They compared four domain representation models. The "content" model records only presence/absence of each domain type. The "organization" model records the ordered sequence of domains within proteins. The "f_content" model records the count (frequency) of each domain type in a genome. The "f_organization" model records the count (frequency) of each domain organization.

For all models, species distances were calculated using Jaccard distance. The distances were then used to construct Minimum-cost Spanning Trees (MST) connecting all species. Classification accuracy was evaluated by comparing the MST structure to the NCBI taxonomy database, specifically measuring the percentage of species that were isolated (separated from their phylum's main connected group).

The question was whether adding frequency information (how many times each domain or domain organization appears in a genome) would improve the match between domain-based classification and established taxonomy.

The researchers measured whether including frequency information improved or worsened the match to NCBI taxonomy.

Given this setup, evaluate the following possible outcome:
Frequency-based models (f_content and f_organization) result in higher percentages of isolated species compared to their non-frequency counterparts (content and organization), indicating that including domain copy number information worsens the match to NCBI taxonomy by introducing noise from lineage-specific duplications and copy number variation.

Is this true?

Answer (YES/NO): YES